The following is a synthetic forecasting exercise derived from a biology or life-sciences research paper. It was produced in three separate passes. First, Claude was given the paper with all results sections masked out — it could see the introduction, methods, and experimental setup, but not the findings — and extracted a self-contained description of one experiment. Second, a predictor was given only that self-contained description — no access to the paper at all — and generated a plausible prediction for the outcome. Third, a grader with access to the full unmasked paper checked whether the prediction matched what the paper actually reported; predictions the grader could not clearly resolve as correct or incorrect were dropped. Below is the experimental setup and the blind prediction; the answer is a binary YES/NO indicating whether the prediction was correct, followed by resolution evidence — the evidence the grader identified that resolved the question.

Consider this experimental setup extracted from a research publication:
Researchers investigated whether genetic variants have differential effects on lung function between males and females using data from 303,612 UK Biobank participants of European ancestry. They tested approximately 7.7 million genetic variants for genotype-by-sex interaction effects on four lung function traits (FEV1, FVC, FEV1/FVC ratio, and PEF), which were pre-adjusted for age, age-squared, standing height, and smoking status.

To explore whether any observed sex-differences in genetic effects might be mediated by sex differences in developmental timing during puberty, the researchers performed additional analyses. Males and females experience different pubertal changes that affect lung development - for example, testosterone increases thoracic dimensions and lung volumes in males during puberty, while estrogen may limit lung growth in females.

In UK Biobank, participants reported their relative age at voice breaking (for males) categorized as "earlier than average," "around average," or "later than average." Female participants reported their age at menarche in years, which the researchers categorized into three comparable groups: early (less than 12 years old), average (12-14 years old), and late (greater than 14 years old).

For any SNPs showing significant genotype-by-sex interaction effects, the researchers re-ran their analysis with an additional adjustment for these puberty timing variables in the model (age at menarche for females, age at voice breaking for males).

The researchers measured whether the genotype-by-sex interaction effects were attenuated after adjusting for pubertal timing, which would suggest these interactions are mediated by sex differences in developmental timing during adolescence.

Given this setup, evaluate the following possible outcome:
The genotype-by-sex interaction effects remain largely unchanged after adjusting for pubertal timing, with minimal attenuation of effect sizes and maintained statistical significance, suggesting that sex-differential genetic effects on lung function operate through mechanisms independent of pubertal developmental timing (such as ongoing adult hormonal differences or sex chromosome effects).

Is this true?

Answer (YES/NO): YES